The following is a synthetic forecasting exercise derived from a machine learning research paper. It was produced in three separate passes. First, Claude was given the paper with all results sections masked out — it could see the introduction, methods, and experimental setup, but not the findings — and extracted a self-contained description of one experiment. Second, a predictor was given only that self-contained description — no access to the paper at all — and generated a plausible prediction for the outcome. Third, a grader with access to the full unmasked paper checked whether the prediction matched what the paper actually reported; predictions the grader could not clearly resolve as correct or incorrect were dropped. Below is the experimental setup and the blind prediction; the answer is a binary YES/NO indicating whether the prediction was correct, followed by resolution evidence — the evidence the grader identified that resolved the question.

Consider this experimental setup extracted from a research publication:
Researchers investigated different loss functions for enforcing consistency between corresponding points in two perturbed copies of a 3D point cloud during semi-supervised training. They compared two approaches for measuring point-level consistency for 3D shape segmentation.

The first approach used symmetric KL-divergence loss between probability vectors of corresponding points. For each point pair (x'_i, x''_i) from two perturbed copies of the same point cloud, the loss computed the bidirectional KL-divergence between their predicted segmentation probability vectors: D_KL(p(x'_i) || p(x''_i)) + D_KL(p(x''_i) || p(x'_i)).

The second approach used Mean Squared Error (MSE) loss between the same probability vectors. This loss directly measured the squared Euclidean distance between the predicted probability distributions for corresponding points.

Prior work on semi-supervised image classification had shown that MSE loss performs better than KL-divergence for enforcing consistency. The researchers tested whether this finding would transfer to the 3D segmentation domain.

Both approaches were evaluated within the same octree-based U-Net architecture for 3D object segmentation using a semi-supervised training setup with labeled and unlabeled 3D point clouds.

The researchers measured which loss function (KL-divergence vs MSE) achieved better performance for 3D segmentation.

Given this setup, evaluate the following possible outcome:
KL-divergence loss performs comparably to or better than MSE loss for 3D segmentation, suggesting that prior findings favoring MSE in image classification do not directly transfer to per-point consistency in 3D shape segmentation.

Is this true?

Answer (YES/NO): YES